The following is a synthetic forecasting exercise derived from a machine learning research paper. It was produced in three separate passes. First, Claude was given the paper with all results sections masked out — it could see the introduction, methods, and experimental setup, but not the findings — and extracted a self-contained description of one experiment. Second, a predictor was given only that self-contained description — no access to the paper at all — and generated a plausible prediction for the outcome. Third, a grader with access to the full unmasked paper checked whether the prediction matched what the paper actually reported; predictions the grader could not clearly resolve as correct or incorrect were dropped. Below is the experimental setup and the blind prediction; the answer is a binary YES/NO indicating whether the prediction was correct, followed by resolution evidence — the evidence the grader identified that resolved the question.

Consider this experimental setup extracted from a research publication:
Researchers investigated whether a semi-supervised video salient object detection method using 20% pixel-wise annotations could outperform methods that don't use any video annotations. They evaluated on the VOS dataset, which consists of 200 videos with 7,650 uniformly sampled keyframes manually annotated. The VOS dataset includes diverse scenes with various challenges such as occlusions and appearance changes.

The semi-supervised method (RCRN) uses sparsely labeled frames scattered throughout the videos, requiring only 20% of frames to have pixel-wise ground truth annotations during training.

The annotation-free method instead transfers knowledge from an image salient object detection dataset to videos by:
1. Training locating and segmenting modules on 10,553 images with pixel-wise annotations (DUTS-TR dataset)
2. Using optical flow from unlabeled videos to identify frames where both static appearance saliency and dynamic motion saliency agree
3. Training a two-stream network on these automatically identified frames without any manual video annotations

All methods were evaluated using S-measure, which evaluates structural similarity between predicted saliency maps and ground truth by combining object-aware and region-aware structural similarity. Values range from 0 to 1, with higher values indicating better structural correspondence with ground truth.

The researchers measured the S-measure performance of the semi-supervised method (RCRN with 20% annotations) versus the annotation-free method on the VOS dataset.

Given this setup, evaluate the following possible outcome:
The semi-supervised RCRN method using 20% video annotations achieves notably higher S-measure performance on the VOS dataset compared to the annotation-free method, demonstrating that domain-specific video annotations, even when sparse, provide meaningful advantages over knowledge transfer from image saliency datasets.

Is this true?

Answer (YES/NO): YES